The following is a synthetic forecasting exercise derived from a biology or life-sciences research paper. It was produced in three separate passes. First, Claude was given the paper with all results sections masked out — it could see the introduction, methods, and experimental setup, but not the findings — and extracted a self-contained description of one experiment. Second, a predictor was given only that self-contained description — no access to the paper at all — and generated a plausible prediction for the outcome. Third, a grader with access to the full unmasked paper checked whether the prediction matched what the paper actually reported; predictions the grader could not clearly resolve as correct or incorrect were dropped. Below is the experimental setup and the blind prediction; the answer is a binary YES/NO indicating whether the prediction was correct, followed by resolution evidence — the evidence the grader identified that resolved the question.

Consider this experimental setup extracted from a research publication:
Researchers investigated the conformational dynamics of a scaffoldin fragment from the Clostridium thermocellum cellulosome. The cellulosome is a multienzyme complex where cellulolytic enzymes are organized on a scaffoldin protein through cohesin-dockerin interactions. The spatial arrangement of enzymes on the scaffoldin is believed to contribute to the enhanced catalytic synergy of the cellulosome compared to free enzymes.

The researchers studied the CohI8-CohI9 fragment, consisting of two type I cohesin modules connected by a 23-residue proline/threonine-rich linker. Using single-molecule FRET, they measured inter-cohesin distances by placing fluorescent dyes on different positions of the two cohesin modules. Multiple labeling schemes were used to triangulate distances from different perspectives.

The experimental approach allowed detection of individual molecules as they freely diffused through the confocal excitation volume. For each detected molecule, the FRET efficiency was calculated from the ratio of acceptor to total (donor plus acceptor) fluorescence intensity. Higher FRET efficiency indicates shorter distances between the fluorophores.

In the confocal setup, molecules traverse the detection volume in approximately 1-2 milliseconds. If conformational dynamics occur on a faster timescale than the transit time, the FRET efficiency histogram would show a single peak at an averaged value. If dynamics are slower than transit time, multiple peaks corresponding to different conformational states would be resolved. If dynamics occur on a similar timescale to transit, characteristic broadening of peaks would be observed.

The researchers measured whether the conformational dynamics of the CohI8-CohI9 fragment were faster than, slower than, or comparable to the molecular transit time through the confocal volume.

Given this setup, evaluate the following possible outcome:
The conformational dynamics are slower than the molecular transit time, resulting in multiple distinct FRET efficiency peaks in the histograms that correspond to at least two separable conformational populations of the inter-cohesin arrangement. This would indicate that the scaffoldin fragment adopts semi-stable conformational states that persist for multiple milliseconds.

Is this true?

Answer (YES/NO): NO